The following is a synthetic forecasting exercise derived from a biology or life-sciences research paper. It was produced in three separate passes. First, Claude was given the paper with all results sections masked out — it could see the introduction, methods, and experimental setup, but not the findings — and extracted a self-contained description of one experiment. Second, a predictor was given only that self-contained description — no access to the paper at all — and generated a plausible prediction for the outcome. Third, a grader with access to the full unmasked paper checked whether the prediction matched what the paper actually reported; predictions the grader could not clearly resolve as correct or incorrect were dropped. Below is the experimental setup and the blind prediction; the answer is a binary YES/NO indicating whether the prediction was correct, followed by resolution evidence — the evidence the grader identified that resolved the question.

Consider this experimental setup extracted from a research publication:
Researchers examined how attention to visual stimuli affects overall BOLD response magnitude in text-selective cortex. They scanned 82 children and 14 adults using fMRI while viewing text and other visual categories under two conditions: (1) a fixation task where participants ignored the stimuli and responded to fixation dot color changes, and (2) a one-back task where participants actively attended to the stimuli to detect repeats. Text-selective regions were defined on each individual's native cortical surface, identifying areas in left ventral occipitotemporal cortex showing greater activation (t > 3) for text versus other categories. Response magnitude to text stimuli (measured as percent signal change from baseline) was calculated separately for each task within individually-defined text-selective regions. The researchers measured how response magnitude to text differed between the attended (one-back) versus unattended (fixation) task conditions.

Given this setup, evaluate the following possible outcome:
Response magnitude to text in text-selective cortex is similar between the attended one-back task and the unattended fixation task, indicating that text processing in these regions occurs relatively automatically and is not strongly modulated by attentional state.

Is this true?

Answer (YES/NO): NO